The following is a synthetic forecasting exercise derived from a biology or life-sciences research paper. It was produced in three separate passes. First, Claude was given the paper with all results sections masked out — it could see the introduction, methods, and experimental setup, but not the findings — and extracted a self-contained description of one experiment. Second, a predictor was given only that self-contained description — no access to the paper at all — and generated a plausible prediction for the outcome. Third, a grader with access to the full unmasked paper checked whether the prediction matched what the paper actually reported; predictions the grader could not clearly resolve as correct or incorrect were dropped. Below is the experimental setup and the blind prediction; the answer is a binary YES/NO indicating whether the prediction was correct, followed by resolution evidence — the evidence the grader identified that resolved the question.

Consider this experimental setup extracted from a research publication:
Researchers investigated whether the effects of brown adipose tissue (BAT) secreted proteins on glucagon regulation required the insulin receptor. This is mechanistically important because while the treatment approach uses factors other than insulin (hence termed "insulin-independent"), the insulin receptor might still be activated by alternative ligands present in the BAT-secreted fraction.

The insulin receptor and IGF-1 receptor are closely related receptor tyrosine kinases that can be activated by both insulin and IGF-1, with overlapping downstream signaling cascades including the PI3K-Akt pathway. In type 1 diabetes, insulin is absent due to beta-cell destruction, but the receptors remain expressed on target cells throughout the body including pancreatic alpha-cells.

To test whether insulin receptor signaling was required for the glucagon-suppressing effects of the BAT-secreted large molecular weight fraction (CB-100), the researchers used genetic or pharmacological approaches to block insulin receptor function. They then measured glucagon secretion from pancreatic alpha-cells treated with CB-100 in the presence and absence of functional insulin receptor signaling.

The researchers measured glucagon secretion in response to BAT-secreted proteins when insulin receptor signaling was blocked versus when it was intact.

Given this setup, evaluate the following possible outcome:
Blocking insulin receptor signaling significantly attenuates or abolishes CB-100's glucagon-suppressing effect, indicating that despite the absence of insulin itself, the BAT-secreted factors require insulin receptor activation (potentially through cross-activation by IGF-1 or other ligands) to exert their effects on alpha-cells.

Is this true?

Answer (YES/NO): YES